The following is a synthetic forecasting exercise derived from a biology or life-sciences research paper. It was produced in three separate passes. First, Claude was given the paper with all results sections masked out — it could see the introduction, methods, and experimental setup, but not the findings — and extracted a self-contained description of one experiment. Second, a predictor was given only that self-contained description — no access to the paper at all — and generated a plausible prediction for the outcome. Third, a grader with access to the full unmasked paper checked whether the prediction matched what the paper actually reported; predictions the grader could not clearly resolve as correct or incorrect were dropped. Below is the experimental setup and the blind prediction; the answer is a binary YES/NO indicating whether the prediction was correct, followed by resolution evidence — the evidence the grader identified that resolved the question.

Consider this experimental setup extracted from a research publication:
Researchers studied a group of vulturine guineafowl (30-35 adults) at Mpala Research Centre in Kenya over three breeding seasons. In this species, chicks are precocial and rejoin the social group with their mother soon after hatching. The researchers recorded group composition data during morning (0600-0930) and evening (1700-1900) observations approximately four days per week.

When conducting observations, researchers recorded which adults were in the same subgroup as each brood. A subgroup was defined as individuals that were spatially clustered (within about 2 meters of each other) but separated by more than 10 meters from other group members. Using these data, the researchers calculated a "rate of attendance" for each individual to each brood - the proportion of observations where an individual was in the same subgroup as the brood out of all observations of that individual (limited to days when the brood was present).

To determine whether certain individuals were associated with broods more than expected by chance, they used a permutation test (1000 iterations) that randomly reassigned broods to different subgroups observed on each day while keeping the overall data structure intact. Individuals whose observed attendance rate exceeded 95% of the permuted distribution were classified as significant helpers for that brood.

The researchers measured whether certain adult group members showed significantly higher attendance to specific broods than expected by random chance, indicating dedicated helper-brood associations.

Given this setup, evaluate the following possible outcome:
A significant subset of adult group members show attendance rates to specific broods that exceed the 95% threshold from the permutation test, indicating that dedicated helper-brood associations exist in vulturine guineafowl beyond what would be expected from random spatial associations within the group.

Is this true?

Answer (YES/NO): YES